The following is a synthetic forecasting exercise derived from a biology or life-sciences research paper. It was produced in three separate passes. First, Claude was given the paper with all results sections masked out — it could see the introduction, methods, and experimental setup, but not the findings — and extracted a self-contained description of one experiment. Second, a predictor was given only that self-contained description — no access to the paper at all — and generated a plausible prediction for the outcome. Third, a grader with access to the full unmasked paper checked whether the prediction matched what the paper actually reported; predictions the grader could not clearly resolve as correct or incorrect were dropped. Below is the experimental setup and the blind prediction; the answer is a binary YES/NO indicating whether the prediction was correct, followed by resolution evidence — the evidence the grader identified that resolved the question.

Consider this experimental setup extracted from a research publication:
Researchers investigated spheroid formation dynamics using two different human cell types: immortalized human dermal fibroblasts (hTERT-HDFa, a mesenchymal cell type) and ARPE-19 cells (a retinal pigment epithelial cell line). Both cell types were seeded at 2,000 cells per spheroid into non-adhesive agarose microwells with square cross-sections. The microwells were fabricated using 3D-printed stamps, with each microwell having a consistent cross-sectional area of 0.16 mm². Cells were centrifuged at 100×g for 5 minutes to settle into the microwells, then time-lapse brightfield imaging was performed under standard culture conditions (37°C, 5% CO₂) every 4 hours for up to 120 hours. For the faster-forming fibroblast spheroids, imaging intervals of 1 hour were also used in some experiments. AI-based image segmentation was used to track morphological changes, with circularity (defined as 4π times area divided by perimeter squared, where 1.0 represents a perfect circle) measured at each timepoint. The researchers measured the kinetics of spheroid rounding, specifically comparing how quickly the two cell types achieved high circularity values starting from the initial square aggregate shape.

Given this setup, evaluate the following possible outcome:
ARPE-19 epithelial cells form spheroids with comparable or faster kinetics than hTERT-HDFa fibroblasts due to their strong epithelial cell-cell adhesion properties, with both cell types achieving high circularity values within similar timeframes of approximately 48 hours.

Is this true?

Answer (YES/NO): NO